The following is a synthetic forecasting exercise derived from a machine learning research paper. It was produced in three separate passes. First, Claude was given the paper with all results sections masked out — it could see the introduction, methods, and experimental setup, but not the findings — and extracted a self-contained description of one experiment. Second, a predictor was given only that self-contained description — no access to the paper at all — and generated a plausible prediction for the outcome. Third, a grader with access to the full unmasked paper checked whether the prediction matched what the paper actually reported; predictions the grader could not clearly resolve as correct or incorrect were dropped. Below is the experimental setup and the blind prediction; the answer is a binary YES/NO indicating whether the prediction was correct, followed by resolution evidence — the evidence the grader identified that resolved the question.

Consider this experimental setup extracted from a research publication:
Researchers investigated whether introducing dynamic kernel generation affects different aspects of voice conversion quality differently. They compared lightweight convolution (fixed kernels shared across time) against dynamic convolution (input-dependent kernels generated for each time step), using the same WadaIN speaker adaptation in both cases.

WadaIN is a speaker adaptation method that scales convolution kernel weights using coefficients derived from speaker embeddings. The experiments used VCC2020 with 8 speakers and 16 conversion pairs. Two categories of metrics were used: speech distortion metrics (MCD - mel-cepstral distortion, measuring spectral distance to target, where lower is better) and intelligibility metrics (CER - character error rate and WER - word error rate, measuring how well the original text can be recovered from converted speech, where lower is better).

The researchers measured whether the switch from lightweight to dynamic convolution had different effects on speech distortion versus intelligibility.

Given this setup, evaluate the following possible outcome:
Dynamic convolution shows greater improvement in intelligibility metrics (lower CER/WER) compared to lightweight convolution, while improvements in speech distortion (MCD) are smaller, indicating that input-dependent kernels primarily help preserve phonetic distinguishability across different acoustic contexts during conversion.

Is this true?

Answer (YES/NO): YES